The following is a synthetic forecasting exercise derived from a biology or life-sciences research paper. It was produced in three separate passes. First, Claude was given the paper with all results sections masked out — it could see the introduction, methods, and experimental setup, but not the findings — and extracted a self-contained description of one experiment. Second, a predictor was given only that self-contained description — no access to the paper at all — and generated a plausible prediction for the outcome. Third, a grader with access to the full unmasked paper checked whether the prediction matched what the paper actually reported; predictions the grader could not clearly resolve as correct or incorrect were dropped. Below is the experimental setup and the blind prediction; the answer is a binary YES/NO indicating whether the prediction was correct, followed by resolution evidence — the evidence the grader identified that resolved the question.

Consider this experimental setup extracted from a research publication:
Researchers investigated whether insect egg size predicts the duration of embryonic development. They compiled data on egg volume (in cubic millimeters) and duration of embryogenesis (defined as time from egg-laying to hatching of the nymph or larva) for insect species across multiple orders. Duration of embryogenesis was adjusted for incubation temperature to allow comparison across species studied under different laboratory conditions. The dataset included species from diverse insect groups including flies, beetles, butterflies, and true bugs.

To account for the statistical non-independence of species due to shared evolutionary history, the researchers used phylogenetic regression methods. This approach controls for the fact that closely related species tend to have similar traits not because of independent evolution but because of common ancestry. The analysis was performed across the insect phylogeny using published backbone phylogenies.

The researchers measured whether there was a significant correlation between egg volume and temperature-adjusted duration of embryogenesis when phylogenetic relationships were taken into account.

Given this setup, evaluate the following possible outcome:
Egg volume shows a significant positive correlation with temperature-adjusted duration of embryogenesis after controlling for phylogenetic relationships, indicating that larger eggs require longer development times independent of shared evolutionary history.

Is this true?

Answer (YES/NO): NO